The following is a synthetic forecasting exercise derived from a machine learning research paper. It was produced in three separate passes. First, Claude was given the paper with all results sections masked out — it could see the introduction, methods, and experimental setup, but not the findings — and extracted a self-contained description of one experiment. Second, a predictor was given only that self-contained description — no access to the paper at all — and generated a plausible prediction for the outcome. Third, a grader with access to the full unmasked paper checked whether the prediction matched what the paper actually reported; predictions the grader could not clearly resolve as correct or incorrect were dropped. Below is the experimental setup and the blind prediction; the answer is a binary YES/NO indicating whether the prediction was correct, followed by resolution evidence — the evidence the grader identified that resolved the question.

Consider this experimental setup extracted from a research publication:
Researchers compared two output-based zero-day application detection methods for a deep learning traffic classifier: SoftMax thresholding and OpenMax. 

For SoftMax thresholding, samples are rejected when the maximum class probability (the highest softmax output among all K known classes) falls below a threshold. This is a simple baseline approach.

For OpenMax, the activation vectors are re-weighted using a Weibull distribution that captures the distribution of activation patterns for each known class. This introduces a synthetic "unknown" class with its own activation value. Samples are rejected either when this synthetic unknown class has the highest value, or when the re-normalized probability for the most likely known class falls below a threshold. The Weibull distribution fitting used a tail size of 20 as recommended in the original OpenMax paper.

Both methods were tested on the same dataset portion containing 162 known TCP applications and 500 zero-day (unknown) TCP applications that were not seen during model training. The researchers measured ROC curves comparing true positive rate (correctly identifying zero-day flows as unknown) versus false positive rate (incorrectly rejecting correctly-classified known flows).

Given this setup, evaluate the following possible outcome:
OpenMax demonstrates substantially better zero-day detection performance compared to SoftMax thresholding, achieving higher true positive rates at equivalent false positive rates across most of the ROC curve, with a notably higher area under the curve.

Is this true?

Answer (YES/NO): NO